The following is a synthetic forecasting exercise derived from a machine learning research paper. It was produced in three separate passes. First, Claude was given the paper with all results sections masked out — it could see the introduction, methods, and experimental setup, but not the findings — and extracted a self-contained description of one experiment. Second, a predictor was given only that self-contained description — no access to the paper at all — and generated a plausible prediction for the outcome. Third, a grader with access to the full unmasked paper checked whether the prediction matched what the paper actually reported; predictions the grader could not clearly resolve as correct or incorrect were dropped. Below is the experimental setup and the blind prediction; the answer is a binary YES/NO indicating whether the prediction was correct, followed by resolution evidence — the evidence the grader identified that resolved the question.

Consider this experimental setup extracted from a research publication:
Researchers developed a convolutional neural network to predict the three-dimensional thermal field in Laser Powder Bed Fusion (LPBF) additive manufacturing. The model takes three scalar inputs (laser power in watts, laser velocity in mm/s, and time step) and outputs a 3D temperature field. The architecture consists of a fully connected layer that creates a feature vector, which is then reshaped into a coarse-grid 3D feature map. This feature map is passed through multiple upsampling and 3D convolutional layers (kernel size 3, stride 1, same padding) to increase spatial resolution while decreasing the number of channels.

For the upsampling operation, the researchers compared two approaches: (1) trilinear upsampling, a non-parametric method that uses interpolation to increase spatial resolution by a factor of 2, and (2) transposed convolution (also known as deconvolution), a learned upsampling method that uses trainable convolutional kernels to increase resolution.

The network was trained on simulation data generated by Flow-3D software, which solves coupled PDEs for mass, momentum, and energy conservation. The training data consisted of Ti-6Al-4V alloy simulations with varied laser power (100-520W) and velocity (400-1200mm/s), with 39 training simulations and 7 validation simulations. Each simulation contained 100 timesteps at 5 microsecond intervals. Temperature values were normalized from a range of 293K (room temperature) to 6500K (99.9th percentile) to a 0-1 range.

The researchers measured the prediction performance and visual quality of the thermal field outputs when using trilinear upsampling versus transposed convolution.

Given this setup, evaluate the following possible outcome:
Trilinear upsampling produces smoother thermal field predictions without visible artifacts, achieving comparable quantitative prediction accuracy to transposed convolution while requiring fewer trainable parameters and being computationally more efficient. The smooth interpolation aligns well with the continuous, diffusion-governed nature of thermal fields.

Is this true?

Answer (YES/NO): YES